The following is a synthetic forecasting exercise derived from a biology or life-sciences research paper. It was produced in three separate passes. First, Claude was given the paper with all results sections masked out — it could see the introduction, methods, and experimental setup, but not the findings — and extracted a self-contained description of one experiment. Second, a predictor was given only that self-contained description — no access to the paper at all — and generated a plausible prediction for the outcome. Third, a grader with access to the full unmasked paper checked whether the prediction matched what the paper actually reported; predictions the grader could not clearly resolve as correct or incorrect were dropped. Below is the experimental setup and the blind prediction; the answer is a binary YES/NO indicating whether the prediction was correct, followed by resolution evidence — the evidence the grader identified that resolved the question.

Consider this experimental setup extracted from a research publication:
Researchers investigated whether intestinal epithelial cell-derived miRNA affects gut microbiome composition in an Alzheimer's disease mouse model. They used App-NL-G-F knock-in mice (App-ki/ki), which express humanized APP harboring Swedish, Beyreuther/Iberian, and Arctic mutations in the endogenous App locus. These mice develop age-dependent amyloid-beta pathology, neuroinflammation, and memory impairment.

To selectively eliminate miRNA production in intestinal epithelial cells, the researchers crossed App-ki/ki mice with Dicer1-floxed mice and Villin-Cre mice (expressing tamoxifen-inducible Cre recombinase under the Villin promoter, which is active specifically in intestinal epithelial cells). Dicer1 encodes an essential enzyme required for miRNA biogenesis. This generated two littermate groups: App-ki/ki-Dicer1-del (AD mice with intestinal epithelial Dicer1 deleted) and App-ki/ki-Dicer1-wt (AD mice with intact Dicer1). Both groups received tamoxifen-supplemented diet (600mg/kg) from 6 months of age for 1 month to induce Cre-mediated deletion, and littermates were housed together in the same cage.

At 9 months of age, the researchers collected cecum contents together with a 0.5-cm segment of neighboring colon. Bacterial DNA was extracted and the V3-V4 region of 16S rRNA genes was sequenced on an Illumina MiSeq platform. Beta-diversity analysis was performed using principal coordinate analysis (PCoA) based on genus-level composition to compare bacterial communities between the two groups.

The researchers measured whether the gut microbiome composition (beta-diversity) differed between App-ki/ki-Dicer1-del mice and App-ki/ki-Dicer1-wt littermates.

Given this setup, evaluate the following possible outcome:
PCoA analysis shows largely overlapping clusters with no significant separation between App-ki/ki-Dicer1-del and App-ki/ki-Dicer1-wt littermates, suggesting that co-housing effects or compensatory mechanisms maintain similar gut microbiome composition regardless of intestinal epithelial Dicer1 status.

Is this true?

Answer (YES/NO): NO